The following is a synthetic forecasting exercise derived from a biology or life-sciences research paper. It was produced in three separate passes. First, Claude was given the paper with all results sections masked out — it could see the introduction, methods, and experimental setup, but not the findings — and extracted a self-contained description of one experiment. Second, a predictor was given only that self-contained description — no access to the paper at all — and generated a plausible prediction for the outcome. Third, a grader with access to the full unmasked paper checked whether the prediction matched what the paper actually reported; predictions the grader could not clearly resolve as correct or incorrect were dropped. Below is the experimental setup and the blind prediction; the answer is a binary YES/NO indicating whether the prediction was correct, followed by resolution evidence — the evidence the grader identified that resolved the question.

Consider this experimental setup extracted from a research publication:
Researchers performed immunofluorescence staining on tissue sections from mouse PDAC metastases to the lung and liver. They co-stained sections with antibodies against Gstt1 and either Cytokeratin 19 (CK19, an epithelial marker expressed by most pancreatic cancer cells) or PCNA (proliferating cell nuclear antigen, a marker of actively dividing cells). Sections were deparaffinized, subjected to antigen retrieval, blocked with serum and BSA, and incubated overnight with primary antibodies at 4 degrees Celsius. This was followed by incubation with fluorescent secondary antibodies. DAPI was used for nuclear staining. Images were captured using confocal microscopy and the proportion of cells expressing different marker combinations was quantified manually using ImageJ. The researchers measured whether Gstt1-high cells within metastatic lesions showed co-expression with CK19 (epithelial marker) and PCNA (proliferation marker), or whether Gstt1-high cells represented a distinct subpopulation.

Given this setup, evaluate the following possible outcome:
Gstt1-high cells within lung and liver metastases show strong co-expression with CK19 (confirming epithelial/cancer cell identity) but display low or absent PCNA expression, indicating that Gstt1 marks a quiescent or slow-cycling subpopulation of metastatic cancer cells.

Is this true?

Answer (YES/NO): NO